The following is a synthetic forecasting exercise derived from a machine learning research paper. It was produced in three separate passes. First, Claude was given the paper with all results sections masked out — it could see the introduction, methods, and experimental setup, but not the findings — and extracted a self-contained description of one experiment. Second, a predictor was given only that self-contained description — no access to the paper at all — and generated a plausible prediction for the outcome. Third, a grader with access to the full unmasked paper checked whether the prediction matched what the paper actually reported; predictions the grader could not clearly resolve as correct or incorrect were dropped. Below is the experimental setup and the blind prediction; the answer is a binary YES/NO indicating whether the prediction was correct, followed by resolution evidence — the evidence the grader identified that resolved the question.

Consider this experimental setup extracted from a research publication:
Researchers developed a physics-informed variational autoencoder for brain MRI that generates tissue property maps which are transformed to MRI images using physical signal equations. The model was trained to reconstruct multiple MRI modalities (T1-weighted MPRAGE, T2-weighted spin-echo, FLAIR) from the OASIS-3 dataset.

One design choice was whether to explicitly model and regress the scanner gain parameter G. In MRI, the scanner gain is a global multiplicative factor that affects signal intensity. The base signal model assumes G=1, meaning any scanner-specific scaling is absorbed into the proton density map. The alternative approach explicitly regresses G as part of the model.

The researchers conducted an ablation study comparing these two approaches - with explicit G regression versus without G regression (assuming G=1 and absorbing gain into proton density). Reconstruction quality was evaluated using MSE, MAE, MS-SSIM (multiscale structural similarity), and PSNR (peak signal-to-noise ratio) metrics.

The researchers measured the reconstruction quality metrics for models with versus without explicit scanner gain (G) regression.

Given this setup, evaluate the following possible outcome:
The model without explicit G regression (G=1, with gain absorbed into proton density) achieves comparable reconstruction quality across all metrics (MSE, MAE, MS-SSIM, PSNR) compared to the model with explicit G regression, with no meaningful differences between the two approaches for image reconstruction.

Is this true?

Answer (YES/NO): NO